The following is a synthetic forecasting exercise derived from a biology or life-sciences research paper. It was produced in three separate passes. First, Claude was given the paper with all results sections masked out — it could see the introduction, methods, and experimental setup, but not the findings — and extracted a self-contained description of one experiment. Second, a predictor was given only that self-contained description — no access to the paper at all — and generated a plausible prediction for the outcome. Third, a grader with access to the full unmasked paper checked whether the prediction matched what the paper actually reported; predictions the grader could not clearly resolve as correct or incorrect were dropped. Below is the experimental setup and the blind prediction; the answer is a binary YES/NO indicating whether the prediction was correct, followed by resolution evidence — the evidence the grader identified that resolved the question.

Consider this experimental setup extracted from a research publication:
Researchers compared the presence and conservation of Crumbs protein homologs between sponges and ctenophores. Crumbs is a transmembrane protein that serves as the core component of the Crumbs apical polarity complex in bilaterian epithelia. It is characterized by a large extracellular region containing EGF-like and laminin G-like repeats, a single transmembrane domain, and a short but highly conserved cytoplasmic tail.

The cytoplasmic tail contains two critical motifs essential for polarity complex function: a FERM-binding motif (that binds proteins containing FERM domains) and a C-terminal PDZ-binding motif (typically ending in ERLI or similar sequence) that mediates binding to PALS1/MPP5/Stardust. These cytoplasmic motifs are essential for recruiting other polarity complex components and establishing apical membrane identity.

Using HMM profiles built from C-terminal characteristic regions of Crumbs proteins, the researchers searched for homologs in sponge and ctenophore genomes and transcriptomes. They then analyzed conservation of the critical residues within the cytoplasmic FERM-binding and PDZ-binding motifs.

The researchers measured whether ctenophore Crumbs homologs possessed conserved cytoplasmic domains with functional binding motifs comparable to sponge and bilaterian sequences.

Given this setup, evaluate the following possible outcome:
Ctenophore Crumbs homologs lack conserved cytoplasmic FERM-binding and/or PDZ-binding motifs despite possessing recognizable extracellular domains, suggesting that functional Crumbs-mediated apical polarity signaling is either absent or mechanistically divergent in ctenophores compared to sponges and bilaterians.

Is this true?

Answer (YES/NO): NO